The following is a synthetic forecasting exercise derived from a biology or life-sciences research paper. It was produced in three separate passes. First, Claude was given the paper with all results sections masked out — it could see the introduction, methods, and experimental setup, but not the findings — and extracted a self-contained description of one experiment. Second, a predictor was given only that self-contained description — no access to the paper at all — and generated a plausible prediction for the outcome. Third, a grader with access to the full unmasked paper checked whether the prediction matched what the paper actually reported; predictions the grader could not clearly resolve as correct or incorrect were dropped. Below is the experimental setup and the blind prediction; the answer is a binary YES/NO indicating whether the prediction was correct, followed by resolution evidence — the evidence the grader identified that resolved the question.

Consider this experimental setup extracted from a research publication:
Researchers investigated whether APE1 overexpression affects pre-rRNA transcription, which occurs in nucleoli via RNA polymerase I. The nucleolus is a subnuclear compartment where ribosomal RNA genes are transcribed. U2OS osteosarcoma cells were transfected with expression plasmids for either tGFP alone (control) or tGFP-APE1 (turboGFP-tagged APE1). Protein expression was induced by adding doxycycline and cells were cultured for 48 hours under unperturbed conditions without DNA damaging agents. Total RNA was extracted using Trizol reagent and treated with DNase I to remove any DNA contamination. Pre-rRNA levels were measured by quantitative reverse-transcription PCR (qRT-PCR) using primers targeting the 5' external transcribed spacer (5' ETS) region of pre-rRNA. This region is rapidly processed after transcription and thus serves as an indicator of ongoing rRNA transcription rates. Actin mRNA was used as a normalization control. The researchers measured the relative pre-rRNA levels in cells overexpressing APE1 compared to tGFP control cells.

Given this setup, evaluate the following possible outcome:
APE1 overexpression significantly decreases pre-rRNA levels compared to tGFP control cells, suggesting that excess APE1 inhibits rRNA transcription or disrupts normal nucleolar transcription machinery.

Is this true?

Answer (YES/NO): YES